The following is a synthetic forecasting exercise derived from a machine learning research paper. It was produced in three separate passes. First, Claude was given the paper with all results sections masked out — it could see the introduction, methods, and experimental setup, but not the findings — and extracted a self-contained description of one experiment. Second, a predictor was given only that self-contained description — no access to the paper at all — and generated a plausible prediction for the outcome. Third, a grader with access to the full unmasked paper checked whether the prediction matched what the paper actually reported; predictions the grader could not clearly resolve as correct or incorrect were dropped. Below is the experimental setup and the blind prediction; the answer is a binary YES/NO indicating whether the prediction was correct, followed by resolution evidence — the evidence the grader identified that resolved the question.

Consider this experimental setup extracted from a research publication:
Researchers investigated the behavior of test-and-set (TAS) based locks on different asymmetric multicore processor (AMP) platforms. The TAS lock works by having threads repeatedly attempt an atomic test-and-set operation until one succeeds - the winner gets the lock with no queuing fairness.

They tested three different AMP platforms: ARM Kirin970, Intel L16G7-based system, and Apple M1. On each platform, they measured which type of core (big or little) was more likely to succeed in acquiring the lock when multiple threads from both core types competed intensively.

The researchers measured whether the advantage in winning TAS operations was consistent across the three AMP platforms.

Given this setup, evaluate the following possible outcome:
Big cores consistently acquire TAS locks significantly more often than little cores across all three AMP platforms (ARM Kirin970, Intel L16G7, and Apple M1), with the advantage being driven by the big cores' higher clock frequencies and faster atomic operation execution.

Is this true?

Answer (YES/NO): NO